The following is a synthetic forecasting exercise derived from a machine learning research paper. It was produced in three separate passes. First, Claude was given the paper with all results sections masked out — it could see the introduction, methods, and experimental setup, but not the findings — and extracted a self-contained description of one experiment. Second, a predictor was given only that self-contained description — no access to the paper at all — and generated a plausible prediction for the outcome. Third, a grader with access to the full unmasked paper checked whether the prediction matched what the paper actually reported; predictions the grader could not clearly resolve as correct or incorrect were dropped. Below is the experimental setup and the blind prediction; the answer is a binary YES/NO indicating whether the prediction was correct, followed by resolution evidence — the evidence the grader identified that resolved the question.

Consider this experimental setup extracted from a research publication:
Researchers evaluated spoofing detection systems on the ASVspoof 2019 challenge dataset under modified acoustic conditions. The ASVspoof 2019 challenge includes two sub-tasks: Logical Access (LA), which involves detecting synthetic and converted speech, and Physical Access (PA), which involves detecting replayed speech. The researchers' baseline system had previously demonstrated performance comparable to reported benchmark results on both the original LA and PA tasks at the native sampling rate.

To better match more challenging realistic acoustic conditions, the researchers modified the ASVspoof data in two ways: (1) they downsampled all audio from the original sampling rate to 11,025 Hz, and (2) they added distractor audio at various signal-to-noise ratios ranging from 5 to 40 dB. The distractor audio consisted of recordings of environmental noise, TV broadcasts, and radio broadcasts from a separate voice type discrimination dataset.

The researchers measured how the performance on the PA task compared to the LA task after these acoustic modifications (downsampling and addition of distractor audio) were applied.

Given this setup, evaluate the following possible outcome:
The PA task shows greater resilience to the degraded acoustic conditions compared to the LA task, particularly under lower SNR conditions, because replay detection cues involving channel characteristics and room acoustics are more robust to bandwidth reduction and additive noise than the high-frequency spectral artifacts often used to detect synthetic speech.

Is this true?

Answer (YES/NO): NO